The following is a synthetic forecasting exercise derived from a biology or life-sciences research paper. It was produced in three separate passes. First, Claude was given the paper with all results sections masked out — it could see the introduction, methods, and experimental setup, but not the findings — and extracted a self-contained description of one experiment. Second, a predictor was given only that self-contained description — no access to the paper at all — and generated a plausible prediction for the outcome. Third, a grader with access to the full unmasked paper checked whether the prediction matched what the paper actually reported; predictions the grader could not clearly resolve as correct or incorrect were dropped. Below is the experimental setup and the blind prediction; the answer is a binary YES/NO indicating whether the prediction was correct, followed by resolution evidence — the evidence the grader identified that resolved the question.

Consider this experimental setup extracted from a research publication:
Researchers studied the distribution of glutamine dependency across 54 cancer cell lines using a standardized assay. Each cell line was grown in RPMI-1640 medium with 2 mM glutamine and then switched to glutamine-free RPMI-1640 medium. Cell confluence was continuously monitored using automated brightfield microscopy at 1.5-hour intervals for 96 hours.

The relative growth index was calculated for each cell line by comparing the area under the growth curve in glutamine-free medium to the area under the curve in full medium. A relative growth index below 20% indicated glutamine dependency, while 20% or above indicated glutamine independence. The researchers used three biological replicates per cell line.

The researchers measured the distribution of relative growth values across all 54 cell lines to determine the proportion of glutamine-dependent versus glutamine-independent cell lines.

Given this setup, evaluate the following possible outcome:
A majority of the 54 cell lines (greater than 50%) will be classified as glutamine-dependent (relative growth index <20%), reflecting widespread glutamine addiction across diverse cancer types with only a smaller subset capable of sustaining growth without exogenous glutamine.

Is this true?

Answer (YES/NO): YES